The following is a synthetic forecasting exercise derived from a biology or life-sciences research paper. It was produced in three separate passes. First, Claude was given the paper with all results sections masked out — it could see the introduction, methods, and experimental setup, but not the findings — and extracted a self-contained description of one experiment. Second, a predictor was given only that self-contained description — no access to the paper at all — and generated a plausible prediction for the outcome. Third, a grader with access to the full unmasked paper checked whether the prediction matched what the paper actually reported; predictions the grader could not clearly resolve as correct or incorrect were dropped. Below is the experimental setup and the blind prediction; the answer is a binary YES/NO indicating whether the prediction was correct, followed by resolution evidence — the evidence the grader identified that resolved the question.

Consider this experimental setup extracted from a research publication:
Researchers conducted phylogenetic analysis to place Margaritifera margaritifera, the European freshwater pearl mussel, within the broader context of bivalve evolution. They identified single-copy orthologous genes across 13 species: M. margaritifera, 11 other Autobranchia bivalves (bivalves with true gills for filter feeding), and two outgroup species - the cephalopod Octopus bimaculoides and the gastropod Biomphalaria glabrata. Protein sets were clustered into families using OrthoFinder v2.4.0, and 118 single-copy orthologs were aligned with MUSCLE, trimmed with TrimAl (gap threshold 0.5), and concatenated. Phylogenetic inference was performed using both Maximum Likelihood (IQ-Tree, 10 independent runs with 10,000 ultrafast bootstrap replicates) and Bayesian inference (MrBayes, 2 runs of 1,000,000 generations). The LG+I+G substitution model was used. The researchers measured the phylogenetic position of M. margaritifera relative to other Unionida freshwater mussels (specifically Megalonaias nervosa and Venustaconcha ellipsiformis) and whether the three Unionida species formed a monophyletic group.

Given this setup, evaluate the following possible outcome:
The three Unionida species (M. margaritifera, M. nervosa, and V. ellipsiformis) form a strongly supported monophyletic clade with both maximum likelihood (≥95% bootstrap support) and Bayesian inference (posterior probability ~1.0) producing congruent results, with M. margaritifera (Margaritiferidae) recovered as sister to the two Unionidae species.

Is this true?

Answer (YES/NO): NO